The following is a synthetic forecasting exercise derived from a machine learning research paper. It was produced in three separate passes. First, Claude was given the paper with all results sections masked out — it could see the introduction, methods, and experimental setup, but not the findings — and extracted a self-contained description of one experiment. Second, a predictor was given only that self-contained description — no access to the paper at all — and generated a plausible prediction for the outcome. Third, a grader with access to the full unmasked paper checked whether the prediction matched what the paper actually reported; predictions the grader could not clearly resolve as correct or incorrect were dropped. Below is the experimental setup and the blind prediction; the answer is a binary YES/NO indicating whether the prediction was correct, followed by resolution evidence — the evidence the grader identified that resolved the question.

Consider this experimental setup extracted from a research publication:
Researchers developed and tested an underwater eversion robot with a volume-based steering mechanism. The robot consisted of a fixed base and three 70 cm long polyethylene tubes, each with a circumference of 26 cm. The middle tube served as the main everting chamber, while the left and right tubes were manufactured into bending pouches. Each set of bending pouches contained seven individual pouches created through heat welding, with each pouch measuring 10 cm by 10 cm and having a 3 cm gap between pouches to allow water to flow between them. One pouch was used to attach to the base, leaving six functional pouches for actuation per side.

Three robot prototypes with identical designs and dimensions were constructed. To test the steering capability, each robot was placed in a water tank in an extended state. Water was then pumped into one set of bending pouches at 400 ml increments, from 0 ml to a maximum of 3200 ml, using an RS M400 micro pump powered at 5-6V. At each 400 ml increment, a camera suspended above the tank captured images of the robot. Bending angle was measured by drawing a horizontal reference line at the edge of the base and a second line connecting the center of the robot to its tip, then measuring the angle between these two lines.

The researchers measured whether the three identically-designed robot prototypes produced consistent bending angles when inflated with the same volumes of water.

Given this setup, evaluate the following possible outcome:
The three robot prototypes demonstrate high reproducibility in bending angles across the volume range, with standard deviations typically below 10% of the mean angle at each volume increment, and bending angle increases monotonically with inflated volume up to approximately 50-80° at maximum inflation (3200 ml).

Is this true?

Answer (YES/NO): NO